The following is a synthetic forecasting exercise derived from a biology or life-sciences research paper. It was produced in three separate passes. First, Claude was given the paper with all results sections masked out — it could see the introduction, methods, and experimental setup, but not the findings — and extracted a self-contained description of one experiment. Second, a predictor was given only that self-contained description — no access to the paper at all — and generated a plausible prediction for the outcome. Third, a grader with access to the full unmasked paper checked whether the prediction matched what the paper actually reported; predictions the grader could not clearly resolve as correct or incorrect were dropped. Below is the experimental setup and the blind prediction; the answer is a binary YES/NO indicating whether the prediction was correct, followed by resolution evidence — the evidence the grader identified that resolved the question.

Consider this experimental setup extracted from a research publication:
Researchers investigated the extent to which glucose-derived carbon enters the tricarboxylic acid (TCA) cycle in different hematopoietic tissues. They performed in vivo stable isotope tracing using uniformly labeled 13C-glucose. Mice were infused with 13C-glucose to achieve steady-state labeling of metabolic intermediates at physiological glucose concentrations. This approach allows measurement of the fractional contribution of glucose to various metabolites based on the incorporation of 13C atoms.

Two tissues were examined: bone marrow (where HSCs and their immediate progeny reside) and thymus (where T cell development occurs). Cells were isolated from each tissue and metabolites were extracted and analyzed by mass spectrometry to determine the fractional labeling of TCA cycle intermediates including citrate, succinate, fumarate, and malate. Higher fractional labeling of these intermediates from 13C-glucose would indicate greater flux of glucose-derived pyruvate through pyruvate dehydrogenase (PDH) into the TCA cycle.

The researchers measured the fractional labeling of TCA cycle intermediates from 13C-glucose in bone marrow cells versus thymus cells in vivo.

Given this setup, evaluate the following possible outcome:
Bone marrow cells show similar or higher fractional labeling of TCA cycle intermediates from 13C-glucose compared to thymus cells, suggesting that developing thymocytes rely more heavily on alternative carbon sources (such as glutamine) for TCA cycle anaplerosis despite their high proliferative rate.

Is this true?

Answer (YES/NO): NO